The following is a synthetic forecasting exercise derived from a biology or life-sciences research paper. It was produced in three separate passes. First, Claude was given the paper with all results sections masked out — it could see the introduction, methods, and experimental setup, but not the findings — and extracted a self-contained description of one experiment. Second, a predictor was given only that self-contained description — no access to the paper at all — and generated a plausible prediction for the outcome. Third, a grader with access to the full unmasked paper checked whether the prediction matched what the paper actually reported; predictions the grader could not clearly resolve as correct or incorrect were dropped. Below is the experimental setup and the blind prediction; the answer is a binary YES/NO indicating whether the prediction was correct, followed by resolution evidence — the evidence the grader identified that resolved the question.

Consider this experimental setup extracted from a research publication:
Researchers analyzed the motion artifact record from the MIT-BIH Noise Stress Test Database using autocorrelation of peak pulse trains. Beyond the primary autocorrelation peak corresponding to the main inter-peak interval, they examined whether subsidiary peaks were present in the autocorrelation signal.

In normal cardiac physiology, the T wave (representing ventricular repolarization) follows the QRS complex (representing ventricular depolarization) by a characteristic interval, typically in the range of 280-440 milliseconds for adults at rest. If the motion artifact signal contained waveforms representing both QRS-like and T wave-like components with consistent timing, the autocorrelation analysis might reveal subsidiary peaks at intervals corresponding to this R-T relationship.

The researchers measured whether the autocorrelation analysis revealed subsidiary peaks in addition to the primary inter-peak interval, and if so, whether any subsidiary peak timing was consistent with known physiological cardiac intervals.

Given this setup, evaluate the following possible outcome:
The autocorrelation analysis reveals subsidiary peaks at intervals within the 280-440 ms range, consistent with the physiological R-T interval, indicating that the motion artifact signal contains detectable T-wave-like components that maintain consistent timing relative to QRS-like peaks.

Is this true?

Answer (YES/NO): YES